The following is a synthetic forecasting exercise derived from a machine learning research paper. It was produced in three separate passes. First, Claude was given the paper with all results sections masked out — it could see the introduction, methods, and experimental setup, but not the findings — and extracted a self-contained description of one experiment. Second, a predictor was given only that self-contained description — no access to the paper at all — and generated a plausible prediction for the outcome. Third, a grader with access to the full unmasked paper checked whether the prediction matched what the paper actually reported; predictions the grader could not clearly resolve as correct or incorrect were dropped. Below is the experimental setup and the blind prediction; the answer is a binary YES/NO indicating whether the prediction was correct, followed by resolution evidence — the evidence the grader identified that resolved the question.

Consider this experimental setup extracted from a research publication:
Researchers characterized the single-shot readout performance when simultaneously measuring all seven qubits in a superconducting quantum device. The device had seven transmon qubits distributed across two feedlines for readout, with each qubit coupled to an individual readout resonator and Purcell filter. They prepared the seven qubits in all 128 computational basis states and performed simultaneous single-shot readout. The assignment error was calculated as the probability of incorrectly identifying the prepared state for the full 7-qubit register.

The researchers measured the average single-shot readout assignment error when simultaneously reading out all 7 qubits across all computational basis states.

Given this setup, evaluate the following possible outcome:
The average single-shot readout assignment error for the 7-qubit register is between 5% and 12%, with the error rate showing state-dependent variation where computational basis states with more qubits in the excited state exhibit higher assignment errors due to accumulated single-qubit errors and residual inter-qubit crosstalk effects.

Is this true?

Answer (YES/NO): YES